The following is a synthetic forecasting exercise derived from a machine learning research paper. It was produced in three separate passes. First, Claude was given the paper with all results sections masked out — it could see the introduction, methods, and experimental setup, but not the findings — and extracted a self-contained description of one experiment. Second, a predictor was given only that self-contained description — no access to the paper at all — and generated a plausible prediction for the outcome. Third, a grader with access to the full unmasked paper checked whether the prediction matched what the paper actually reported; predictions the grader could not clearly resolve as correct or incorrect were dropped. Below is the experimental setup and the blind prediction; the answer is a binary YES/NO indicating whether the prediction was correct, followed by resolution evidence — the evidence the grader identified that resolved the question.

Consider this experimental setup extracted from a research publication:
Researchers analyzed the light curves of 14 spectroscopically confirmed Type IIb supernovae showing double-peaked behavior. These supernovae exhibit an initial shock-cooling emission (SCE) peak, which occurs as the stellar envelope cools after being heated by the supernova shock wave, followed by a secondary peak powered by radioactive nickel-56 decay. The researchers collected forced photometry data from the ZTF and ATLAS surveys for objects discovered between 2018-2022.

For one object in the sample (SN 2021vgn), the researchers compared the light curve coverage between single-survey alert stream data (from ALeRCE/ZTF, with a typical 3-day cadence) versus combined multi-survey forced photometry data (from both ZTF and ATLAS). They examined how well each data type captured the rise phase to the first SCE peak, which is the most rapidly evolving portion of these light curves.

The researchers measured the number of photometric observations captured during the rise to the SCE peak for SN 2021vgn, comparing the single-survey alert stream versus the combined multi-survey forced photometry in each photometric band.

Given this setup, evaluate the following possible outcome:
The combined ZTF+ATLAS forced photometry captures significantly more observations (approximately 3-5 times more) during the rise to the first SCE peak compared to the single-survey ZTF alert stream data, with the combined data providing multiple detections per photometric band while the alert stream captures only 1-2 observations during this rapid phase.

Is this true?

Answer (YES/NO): NO